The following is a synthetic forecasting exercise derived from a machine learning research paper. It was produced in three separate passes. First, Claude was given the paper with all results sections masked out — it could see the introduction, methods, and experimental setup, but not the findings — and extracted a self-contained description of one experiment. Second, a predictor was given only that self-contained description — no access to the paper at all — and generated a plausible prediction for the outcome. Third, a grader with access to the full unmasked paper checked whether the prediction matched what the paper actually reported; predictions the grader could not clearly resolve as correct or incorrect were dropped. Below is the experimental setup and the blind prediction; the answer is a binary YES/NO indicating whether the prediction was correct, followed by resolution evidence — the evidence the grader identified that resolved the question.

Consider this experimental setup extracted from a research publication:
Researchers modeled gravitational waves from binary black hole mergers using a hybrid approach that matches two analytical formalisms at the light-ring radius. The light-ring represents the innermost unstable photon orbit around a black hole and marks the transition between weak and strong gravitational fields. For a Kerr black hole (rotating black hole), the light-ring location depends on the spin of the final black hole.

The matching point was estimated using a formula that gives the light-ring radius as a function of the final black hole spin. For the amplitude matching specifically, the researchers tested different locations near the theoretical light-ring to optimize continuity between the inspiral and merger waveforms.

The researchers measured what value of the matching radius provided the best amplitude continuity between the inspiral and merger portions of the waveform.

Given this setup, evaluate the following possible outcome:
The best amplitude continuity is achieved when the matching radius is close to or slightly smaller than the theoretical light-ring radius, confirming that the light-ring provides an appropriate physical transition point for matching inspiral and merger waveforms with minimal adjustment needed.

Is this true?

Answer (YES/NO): NO